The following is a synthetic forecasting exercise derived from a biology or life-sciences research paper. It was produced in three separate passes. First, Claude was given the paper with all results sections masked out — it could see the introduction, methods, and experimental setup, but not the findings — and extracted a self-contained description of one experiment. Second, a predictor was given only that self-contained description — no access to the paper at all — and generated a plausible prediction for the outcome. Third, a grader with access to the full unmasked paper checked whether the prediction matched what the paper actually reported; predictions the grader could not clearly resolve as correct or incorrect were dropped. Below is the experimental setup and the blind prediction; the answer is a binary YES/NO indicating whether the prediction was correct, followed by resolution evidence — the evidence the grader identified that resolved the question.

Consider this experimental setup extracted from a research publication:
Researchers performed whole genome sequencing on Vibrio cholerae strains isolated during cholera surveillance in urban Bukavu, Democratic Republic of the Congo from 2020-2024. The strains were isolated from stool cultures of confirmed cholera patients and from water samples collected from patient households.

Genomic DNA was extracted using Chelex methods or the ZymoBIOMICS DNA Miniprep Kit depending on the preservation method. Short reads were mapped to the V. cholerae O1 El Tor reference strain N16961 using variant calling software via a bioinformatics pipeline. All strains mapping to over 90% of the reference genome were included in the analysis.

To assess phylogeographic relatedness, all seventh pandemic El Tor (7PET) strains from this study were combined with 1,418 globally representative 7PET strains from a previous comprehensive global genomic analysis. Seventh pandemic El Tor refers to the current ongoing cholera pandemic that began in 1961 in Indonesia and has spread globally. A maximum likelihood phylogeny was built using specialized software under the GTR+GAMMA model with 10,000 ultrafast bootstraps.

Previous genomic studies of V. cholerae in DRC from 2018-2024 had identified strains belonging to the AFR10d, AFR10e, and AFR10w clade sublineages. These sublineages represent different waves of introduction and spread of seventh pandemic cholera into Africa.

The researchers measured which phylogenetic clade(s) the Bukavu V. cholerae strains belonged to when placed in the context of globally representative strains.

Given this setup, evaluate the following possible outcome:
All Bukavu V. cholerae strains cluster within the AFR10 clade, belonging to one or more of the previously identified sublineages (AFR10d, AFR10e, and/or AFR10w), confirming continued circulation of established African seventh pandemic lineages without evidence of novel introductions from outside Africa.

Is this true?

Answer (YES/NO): YES